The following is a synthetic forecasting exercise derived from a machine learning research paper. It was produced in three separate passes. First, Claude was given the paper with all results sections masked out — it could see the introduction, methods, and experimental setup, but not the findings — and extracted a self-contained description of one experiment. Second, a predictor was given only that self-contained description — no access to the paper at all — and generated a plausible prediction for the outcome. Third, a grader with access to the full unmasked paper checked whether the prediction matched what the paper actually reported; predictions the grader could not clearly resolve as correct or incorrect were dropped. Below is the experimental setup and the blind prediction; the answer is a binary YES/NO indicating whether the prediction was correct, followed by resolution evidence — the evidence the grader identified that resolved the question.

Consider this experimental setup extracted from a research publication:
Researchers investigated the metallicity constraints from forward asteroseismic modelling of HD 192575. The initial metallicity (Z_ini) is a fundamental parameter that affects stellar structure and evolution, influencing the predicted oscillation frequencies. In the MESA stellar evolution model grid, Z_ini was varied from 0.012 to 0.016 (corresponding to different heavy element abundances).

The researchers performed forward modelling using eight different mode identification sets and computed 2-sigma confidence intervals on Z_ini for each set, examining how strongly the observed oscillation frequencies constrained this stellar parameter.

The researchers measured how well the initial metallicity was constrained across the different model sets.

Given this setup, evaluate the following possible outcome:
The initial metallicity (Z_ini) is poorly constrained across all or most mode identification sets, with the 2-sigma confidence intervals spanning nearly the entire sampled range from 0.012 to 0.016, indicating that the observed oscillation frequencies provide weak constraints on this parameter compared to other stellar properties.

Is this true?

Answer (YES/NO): YES